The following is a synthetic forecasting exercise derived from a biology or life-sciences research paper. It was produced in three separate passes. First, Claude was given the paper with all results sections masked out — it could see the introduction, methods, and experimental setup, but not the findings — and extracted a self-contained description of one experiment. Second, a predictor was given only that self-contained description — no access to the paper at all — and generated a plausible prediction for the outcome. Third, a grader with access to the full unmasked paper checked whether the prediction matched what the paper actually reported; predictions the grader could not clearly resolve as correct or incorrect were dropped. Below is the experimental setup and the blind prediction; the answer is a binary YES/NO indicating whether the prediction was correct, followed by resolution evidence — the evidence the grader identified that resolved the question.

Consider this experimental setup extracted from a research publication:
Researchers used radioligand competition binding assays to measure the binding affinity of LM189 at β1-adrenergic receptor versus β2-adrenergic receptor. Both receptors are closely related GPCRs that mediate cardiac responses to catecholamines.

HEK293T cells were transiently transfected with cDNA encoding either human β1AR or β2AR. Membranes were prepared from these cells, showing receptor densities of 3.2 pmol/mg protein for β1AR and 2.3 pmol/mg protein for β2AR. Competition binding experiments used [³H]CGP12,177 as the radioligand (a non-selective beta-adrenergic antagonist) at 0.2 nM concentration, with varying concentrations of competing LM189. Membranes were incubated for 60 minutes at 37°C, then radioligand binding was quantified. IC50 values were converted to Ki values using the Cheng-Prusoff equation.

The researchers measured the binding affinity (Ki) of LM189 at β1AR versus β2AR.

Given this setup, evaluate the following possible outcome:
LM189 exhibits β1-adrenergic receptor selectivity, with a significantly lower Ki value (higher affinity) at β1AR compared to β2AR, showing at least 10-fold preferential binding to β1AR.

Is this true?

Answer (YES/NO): NO